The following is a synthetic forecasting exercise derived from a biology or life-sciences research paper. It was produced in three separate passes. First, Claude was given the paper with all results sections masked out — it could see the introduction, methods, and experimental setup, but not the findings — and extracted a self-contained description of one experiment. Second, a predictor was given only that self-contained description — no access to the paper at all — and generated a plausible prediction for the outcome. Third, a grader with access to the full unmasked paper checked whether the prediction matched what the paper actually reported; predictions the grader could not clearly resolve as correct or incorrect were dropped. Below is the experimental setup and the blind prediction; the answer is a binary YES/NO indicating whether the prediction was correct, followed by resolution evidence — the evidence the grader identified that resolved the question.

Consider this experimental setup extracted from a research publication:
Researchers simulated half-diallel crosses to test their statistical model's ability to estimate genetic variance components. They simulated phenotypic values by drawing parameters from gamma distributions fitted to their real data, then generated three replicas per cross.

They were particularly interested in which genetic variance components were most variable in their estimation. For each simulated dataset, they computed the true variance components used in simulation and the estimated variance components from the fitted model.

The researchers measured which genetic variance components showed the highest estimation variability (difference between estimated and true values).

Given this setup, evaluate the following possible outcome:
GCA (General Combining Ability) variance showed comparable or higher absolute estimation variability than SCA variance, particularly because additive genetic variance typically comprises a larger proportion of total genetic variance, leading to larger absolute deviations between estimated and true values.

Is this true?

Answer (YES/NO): NO